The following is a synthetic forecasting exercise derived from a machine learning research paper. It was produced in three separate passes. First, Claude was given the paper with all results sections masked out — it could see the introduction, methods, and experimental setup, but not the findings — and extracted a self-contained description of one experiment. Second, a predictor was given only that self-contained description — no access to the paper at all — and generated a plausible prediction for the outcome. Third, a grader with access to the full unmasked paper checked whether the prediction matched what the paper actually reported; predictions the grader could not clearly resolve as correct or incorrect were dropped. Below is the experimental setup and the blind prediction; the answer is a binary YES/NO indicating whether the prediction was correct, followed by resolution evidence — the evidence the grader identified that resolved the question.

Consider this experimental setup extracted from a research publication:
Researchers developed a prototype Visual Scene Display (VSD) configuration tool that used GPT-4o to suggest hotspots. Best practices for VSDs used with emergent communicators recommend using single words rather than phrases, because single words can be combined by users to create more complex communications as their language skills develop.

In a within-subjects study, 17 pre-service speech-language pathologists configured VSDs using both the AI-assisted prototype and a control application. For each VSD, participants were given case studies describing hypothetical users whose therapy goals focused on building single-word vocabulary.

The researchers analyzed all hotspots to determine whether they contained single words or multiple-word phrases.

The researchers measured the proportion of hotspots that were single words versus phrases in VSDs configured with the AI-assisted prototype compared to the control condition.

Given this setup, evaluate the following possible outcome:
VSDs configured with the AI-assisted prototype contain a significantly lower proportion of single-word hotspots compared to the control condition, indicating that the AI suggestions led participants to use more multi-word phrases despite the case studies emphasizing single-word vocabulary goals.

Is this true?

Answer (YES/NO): NO